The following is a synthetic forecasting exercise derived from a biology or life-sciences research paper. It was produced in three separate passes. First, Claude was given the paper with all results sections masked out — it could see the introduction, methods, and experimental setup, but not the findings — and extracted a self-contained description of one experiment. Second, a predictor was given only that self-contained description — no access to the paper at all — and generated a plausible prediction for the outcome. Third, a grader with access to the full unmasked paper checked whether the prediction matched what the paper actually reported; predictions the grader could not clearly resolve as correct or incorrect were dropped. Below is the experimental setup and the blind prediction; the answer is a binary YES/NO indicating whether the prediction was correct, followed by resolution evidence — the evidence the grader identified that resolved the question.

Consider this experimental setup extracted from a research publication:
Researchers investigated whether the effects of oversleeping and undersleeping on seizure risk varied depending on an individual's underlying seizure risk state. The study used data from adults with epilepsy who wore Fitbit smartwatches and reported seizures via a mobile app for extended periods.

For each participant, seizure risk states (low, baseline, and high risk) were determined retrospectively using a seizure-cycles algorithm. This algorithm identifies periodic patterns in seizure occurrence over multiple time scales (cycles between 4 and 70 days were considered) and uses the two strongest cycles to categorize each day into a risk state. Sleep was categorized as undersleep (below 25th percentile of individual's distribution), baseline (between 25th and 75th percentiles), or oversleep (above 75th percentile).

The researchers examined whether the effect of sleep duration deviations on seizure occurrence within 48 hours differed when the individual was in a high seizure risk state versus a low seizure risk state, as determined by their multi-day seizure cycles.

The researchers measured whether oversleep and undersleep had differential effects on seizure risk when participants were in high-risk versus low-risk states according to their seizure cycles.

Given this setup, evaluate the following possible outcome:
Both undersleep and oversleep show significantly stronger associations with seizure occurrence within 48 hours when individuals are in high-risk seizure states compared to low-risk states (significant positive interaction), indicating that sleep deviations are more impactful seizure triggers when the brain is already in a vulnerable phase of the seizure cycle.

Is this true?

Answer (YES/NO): NO